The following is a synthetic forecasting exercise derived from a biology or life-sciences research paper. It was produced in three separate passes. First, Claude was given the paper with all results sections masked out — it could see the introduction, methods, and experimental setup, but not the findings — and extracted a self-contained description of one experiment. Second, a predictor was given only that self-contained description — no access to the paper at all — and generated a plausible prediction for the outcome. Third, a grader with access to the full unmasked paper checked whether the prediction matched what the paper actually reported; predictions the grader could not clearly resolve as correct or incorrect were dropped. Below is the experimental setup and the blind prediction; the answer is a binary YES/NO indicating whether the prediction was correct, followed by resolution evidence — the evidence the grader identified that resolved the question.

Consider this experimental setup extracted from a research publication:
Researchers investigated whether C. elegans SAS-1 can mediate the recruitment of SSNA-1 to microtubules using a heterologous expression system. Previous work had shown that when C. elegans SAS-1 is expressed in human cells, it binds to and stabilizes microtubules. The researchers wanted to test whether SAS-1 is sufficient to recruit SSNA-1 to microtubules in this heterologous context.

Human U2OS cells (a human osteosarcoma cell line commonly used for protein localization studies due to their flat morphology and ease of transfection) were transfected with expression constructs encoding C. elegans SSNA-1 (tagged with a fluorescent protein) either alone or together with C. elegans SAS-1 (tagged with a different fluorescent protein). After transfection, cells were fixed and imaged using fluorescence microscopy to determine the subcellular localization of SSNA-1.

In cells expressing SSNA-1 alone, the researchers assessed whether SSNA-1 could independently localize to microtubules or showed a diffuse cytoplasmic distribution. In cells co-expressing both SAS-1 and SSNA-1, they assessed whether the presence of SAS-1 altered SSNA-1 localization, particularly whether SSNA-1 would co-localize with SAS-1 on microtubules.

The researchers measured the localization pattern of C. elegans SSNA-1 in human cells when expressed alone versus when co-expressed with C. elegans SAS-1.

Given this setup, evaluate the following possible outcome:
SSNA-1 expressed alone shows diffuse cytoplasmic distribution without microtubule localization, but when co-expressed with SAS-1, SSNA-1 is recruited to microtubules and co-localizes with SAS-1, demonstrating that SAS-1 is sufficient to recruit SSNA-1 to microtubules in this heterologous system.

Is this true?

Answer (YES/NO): NO